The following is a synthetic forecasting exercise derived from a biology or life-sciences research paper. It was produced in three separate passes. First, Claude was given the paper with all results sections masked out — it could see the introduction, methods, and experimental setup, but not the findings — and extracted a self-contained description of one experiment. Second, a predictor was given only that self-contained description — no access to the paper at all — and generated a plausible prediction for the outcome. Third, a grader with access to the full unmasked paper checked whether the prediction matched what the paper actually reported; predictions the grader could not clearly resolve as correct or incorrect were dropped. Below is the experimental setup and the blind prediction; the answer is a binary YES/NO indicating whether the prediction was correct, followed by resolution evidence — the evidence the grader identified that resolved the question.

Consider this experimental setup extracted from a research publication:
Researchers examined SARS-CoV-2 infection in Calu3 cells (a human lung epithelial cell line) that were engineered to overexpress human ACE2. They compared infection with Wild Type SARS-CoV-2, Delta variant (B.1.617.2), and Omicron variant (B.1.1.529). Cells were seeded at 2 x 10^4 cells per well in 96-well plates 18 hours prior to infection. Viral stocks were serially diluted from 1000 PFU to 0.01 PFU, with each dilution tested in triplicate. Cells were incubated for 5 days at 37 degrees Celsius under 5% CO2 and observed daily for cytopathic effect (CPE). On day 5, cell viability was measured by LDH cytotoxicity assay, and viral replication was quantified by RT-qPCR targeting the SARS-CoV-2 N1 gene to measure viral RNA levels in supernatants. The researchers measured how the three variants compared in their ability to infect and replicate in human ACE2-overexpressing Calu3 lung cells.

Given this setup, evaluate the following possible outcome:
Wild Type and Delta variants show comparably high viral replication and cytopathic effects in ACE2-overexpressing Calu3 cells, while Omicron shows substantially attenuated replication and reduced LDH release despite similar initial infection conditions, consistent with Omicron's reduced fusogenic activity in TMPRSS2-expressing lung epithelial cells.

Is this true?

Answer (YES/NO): NO